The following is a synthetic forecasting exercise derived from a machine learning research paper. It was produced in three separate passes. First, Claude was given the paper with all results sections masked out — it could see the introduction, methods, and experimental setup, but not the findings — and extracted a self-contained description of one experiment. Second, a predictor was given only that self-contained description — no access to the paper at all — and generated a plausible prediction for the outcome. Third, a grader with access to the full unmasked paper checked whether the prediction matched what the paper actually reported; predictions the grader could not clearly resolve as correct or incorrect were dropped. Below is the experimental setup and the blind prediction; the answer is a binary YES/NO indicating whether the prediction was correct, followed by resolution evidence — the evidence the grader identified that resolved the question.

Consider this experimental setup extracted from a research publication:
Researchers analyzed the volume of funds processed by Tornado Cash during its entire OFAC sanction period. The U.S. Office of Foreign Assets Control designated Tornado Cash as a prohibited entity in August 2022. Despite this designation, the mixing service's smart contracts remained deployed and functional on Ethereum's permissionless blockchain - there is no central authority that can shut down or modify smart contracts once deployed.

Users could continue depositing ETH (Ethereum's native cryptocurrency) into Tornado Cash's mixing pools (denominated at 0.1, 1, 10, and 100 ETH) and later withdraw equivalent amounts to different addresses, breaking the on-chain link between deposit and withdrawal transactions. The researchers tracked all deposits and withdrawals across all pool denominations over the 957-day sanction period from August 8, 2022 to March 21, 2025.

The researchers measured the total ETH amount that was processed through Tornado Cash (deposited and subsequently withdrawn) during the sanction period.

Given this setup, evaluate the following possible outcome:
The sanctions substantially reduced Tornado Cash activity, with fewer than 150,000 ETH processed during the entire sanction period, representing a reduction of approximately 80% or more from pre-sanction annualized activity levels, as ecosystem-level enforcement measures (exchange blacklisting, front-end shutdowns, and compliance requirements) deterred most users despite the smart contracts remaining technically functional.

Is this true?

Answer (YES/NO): NO